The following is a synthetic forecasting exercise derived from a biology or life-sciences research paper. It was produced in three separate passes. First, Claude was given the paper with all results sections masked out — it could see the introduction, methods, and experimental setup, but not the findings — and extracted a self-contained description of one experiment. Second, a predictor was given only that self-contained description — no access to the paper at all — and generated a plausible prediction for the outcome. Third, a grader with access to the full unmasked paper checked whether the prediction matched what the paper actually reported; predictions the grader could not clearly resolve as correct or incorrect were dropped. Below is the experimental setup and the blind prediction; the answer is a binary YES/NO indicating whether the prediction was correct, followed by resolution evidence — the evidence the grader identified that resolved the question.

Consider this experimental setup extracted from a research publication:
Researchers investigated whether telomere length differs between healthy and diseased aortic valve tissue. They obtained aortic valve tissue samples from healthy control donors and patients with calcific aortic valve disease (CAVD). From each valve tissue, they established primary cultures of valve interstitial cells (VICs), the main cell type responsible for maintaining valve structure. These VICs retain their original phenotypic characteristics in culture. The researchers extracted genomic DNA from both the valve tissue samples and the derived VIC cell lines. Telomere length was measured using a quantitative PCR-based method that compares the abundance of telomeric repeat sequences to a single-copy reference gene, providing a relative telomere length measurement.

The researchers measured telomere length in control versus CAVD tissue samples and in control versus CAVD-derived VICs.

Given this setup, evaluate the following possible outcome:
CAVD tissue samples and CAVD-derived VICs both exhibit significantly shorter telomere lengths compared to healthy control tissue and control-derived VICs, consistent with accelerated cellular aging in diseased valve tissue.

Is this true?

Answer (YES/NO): NO